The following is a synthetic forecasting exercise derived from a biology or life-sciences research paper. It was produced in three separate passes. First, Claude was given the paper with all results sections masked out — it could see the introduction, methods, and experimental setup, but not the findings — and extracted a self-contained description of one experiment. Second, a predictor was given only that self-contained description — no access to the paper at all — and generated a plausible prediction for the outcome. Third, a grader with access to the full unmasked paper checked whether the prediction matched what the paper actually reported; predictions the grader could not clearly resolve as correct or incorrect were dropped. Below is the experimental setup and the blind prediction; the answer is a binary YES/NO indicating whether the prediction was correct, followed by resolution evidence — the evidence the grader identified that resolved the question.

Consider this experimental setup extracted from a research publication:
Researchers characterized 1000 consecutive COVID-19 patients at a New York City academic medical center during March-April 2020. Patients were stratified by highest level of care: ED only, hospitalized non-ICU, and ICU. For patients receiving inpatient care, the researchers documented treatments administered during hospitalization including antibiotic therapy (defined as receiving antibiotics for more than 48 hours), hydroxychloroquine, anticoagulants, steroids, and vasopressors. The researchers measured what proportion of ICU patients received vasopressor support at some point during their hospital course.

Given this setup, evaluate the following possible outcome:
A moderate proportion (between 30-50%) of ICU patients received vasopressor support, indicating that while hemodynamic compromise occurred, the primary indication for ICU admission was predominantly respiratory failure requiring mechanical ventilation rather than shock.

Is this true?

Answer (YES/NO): NO